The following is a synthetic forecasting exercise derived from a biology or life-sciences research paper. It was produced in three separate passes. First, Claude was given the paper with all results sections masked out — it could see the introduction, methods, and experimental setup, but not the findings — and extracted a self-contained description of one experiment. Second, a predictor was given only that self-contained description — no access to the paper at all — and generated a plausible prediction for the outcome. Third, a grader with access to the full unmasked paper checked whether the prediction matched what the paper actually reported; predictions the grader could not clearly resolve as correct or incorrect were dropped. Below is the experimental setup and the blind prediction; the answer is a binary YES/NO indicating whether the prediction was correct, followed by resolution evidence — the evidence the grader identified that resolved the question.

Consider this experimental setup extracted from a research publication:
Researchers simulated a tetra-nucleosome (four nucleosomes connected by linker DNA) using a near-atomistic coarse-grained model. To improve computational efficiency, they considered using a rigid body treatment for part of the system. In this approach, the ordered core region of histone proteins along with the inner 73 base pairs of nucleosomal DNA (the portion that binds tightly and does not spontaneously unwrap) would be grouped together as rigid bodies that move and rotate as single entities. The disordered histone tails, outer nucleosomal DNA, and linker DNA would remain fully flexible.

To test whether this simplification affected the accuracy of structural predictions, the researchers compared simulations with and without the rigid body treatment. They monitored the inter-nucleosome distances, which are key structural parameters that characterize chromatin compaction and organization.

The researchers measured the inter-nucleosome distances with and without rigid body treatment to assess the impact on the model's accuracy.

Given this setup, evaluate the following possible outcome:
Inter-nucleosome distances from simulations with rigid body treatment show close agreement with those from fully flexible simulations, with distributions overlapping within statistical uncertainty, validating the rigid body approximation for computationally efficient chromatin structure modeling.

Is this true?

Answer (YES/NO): YES